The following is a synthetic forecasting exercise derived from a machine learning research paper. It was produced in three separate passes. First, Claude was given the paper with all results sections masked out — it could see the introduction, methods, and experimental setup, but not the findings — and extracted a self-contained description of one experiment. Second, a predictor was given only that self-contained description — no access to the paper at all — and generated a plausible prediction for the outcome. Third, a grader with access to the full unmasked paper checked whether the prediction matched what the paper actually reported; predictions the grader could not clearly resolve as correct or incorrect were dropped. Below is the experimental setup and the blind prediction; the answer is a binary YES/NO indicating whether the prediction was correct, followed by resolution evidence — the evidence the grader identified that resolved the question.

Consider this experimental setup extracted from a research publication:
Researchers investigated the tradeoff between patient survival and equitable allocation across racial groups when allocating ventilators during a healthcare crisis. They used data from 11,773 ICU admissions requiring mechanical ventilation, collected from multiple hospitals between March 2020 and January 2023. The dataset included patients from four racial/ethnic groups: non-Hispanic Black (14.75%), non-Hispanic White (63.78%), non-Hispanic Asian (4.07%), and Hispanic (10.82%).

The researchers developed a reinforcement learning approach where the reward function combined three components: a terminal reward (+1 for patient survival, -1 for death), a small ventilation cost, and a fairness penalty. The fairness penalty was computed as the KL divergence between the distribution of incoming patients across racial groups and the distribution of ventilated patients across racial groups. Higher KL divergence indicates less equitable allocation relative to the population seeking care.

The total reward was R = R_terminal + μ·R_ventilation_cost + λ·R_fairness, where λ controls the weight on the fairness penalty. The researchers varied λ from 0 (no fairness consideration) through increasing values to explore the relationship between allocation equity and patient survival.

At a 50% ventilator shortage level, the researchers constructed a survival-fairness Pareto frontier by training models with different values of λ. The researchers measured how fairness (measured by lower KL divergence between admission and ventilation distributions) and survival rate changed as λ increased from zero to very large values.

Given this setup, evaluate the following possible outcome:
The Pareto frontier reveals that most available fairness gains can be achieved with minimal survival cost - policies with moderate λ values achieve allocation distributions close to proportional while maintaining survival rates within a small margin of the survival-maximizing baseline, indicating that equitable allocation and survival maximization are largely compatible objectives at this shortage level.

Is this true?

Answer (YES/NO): YES